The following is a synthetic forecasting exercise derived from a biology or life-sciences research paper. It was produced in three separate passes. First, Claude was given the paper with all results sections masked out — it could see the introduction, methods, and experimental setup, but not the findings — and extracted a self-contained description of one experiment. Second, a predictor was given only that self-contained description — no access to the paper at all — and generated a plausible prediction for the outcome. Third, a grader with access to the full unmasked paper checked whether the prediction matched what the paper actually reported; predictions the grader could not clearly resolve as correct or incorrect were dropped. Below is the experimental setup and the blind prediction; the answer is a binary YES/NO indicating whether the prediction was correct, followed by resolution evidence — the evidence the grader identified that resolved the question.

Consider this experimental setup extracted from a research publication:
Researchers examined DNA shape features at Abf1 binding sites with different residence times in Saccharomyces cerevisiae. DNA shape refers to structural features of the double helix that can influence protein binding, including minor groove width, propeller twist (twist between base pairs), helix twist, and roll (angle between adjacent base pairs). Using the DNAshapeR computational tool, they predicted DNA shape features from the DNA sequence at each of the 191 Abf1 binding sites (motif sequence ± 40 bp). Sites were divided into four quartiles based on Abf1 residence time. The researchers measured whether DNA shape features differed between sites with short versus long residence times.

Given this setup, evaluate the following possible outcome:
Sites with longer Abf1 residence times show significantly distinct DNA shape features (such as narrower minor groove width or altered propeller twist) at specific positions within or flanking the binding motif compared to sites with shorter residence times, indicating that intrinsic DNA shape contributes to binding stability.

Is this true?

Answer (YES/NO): NO